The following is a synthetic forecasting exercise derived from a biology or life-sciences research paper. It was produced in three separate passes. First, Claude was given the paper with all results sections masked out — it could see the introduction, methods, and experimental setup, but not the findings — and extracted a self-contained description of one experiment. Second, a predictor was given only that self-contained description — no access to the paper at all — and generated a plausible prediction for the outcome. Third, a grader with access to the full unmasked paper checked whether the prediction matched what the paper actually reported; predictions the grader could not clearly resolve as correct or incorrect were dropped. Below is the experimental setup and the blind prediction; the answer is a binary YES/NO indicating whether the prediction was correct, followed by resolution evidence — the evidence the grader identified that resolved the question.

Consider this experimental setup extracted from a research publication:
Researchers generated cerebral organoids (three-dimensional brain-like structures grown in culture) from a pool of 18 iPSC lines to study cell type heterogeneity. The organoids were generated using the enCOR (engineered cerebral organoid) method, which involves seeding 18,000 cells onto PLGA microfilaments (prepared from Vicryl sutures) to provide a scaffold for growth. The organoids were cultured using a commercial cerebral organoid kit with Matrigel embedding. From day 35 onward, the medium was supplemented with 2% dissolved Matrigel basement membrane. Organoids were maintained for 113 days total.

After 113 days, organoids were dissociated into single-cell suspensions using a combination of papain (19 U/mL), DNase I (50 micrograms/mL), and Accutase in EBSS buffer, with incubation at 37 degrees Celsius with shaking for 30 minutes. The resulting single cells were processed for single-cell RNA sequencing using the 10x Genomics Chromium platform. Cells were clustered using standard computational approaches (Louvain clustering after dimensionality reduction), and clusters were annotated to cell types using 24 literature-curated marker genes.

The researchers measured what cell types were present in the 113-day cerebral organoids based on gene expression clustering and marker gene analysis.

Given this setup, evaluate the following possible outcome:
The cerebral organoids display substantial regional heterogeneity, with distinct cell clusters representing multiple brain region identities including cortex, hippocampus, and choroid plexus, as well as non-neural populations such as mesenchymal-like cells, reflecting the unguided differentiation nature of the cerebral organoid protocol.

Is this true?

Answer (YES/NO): NO